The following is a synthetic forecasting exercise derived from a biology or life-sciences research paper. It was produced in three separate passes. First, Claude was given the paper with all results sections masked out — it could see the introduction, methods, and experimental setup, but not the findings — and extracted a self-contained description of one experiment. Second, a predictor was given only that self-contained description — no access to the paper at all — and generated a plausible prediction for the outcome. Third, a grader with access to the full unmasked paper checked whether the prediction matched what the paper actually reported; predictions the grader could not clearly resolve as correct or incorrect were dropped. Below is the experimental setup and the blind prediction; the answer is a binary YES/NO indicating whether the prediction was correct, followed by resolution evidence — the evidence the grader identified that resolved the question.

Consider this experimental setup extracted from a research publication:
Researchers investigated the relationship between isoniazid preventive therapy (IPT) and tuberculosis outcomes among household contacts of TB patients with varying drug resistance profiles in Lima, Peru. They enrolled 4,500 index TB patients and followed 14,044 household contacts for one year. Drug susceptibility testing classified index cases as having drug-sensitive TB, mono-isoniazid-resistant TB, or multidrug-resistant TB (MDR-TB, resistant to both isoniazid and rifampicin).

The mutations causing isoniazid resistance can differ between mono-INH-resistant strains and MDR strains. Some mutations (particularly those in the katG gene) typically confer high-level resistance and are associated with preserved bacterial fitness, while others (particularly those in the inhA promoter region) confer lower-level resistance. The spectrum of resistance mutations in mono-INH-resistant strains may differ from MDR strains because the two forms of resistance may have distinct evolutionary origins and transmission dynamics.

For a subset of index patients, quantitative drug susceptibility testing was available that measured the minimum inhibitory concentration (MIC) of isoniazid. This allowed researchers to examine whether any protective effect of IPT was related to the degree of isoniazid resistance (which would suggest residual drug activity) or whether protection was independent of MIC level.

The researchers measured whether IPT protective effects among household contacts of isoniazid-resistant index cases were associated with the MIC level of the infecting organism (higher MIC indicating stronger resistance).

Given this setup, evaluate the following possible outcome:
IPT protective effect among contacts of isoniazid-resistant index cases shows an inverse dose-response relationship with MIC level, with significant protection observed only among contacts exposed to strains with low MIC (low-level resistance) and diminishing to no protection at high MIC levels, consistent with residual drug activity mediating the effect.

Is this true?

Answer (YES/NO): NO